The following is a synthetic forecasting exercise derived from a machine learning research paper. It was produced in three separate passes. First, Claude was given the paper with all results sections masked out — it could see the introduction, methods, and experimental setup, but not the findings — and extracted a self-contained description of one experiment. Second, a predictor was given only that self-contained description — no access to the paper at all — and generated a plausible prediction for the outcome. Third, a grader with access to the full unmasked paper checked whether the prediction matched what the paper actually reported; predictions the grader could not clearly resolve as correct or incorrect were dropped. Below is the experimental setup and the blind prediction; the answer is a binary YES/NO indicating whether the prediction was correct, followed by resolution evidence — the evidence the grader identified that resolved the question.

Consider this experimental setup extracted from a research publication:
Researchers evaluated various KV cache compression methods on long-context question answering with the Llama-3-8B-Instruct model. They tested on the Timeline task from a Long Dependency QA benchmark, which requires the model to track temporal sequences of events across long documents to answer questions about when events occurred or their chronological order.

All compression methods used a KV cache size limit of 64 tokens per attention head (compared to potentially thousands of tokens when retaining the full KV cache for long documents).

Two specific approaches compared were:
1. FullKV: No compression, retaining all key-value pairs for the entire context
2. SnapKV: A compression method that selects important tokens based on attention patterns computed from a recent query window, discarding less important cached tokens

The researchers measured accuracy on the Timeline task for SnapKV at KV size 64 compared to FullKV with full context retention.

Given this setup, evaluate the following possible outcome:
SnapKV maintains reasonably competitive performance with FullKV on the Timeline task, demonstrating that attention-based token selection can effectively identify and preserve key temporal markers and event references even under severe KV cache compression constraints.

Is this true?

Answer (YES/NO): YES